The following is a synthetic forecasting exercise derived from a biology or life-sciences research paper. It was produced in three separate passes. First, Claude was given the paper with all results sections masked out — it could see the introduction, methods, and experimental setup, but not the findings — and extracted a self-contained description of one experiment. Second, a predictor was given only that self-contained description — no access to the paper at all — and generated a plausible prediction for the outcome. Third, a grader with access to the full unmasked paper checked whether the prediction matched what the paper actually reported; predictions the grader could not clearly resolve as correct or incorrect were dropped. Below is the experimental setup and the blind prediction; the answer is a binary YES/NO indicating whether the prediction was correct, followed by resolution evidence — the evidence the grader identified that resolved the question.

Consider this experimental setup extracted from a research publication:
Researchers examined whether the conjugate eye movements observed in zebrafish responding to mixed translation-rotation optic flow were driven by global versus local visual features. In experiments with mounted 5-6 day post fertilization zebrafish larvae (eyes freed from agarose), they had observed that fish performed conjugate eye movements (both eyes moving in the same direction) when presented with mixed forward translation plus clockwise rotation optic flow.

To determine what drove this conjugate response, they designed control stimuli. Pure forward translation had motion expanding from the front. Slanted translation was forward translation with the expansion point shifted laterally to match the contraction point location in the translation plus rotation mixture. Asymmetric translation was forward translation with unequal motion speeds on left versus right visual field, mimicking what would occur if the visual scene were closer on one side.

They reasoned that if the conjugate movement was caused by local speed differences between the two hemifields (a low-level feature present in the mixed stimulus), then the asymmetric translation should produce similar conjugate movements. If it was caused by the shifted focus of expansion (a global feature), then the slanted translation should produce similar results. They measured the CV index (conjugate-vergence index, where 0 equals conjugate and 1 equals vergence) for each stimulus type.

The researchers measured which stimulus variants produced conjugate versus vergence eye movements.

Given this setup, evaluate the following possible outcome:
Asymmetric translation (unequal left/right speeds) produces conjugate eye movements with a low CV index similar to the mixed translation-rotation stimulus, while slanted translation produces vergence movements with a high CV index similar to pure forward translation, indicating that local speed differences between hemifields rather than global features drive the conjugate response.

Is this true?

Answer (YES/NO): NO